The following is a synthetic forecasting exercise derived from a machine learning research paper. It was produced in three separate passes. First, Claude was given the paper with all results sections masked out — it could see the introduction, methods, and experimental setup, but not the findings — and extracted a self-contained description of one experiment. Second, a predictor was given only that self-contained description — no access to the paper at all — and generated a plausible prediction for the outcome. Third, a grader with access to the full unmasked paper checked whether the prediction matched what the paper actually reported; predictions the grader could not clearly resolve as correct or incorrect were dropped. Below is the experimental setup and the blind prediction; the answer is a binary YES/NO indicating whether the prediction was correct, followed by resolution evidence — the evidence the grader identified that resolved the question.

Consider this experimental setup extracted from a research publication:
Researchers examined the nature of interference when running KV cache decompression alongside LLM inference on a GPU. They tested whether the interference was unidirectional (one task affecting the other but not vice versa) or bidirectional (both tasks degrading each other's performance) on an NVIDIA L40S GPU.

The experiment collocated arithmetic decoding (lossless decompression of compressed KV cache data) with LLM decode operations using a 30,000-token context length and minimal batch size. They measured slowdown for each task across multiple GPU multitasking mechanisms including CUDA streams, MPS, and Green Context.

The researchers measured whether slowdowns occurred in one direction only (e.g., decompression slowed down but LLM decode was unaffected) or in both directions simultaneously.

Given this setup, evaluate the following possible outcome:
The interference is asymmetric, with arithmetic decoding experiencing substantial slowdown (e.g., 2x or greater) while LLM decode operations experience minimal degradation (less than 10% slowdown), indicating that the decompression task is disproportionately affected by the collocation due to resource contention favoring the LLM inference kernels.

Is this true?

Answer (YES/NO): NO